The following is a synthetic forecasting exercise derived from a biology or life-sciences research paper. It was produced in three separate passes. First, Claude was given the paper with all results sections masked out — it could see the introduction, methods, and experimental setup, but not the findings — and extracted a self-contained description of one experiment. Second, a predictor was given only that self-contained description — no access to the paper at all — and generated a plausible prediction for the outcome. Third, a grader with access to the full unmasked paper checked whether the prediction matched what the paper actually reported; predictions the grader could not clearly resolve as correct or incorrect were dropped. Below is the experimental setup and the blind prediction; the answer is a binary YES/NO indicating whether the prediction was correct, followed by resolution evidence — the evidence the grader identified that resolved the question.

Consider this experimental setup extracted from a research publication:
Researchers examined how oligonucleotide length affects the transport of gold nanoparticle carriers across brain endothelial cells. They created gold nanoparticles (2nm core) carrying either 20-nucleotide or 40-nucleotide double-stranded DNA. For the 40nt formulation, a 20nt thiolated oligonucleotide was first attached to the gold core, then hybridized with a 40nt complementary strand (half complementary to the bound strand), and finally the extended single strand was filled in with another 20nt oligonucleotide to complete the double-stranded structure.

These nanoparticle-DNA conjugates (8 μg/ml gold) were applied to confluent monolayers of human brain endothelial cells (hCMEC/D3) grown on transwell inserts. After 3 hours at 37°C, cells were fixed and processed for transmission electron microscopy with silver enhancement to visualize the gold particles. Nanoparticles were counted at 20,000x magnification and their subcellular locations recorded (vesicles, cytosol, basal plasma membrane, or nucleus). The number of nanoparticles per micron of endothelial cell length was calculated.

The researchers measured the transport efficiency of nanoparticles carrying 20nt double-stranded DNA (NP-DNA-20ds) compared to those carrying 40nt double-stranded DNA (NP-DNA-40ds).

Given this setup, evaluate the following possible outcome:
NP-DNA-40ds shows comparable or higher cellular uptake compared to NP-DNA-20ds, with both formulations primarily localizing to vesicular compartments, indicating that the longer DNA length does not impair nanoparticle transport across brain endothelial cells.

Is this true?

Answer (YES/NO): NO